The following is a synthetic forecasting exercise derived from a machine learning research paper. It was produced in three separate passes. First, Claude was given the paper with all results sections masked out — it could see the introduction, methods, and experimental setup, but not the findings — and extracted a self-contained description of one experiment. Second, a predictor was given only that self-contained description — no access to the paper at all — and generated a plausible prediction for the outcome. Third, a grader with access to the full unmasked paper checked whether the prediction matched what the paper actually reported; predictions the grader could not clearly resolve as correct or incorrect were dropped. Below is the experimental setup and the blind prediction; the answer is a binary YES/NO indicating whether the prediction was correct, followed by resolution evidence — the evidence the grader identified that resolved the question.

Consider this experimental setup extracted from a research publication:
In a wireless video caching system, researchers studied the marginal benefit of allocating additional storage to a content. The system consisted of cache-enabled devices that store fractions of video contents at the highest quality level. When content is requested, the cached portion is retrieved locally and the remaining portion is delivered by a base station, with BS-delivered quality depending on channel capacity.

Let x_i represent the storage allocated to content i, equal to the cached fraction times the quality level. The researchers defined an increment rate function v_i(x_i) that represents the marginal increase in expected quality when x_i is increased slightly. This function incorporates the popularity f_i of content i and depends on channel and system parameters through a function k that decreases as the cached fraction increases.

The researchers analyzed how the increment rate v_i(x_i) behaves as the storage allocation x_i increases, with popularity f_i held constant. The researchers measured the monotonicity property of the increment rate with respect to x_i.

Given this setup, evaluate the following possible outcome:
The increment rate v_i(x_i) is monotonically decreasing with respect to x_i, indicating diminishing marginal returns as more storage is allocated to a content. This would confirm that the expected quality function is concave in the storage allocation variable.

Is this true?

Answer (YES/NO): YES